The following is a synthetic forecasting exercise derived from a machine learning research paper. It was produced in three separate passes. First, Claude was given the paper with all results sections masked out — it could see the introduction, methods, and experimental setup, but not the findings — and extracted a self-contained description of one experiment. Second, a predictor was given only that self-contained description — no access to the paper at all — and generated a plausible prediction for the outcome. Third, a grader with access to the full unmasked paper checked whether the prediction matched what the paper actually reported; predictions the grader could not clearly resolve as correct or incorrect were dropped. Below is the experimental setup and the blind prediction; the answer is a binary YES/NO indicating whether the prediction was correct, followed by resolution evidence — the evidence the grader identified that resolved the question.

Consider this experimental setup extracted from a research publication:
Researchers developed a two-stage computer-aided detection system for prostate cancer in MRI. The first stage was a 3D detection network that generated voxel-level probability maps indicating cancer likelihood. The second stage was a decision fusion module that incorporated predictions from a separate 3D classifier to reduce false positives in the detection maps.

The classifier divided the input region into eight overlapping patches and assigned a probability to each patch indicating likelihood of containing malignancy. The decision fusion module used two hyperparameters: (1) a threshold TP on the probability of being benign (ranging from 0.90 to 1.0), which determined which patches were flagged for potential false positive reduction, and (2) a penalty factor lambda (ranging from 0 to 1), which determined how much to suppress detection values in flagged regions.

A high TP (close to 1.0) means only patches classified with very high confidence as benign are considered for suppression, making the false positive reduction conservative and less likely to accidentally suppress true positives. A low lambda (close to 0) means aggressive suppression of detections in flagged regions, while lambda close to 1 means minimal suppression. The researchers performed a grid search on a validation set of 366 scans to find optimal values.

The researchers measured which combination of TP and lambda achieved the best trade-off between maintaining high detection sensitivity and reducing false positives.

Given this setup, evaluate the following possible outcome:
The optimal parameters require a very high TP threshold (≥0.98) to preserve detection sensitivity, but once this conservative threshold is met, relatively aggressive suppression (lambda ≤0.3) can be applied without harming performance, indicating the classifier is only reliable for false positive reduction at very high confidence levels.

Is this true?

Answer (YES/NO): NO